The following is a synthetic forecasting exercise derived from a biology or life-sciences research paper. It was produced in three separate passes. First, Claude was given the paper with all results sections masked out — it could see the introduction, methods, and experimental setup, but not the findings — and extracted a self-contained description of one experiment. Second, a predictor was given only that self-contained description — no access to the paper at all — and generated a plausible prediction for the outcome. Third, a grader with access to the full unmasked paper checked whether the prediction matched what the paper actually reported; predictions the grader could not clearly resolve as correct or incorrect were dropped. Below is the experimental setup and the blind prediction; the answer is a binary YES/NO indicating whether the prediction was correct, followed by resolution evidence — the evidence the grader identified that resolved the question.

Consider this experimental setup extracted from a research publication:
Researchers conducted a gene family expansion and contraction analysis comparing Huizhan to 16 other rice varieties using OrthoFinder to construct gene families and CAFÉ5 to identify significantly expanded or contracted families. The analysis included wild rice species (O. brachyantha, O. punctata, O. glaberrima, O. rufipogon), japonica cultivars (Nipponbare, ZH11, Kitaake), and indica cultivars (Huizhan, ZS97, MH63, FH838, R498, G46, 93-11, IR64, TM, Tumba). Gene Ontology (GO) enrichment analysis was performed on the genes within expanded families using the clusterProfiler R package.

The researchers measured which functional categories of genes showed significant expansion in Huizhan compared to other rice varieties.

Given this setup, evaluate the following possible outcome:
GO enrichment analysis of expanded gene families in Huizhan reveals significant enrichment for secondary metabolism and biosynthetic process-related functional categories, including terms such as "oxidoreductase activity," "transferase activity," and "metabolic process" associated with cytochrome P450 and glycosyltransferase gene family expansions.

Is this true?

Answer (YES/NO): NO